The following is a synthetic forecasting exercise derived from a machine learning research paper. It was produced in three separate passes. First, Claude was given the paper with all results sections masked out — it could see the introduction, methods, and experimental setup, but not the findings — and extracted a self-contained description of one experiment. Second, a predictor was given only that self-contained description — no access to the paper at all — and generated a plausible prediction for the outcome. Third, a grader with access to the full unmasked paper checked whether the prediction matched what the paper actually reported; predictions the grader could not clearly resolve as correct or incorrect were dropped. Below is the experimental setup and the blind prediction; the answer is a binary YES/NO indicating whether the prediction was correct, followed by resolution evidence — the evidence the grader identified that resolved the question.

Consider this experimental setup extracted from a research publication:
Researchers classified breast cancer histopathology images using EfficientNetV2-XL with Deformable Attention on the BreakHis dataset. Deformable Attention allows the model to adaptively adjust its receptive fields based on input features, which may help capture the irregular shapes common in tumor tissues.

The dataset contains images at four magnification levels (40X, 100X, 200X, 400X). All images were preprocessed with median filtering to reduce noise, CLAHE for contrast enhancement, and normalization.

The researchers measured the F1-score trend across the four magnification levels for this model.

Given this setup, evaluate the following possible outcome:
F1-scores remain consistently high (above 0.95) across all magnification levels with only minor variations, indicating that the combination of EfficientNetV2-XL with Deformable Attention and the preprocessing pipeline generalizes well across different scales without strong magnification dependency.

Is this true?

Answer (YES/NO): NO